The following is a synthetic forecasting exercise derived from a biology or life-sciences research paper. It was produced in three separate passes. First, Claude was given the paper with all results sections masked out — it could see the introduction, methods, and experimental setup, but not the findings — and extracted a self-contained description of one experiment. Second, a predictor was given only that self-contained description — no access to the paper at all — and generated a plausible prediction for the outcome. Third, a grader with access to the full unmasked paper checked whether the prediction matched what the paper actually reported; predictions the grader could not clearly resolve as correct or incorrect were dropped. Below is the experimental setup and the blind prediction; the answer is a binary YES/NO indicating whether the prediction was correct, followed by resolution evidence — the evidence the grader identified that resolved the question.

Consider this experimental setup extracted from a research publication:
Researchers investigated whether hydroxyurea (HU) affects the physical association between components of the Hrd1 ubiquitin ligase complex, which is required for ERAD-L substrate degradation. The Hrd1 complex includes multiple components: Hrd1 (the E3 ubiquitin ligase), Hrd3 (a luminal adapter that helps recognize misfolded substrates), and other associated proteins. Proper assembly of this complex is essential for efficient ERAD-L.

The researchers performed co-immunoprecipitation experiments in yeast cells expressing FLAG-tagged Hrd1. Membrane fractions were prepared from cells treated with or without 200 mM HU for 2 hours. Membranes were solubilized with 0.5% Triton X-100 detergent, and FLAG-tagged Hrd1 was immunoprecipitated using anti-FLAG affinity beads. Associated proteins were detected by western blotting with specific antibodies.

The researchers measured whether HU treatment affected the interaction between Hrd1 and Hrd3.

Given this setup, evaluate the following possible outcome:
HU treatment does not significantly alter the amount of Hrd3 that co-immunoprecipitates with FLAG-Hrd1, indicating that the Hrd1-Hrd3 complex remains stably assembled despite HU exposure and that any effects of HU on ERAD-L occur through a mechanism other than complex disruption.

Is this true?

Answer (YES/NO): YES